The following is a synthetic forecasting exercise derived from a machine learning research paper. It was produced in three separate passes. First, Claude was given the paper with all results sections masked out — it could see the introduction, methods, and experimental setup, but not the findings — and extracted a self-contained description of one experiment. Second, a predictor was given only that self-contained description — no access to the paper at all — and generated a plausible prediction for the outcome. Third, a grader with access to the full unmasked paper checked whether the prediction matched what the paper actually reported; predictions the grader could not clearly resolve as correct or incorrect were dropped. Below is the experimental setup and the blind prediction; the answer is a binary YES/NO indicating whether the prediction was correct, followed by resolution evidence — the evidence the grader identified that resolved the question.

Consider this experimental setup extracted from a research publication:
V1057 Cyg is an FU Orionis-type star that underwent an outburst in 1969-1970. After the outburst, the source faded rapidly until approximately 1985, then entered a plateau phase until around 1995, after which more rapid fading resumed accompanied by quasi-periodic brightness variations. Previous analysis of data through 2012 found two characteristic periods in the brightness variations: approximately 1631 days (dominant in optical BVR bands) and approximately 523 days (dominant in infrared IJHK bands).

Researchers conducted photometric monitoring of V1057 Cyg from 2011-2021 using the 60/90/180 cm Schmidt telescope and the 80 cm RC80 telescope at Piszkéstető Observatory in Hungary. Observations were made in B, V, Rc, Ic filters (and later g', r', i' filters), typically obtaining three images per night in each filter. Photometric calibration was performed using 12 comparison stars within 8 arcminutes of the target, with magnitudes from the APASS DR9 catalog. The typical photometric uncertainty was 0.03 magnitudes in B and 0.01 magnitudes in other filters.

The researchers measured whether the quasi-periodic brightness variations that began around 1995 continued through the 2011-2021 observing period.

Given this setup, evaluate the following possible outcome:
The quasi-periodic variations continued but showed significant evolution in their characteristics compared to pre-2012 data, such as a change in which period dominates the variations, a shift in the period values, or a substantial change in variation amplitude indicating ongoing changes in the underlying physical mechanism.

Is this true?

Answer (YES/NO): YES